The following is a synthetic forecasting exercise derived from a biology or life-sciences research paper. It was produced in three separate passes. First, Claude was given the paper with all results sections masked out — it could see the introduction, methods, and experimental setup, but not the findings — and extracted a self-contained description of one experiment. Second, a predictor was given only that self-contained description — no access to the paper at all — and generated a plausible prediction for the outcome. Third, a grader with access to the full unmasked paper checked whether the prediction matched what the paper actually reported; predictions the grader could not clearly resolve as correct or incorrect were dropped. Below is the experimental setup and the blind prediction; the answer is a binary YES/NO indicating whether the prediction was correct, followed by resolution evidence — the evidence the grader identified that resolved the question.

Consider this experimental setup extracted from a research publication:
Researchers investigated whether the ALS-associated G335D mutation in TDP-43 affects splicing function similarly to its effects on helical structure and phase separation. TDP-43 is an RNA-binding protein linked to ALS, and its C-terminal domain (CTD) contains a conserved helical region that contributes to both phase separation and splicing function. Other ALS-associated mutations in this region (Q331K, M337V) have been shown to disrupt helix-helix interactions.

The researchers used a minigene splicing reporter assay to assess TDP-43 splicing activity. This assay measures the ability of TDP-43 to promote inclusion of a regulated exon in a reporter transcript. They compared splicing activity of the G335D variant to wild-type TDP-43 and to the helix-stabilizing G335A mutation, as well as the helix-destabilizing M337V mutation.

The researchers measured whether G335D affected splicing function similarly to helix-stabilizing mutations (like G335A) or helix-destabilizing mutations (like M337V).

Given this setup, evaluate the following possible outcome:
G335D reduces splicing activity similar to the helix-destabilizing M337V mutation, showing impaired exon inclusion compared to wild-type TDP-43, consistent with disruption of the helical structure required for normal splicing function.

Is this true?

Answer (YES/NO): NO